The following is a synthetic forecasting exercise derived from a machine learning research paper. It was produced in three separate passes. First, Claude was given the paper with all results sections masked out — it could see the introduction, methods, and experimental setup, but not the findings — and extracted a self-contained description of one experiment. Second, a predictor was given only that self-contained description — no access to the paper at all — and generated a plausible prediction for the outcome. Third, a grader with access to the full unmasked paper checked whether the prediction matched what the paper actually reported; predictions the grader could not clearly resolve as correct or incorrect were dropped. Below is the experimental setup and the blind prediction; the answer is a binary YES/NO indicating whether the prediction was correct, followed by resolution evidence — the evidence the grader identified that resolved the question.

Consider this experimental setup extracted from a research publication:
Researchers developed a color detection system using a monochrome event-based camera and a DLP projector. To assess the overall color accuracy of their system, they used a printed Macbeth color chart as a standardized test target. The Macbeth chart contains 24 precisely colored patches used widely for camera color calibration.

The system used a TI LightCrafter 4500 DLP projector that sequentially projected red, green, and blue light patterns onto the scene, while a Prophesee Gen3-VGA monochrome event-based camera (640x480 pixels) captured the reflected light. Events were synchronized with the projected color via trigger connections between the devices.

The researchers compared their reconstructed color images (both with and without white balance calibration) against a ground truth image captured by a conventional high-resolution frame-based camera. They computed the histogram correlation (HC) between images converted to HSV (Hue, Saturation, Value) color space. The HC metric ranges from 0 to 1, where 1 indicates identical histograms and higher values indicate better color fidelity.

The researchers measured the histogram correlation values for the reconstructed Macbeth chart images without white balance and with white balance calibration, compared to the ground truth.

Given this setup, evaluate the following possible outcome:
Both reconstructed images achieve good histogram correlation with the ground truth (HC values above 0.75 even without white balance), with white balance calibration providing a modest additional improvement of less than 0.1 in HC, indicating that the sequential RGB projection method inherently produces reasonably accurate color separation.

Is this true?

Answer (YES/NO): NO